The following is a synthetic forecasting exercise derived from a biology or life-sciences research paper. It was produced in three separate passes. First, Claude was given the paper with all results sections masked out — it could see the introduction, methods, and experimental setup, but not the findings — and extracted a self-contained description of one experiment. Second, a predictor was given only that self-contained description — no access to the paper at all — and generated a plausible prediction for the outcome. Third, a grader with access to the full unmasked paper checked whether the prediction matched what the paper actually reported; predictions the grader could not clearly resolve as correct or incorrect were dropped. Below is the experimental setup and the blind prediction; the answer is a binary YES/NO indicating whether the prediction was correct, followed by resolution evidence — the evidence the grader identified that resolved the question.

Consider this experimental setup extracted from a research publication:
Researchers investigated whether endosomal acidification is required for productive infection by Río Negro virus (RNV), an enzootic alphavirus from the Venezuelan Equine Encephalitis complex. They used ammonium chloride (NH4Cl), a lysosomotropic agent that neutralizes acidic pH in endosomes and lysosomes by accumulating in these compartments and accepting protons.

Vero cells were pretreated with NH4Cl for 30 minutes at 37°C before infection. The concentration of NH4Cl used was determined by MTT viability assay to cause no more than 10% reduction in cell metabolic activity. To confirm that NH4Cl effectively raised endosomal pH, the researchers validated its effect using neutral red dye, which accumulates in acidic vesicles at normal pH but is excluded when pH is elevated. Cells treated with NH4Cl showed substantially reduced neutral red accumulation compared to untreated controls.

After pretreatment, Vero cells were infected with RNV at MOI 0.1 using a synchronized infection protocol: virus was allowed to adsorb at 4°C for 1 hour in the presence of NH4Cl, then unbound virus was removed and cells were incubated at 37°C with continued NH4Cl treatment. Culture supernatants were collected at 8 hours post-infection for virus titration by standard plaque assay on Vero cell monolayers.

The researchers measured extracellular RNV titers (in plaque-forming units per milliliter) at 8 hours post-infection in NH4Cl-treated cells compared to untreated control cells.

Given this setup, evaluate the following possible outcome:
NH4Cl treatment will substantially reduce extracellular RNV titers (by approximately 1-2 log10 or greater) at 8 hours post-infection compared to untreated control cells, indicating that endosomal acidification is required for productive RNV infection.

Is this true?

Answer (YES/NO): YES